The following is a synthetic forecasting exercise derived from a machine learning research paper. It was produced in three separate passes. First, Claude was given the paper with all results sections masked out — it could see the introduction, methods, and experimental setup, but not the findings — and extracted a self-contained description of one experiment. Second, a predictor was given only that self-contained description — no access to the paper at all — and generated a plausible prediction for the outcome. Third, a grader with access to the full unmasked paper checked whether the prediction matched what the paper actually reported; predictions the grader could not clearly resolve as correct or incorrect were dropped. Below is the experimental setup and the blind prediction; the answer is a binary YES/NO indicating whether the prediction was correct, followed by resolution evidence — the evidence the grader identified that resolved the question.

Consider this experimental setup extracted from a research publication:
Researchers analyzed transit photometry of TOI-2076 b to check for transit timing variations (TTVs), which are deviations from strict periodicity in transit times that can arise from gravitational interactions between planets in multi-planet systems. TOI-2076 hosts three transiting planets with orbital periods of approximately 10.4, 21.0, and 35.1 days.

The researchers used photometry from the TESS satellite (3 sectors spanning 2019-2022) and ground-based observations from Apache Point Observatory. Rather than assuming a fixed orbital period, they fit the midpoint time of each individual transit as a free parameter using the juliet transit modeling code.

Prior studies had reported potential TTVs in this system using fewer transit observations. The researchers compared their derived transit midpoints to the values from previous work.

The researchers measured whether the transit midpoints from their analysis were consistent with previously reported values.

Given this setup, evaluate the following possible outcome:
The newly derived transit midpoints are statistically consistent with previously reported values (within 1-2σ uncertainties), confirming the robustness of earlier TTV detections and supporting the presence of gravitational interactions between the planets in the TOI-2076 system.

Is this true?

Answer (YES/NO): YES